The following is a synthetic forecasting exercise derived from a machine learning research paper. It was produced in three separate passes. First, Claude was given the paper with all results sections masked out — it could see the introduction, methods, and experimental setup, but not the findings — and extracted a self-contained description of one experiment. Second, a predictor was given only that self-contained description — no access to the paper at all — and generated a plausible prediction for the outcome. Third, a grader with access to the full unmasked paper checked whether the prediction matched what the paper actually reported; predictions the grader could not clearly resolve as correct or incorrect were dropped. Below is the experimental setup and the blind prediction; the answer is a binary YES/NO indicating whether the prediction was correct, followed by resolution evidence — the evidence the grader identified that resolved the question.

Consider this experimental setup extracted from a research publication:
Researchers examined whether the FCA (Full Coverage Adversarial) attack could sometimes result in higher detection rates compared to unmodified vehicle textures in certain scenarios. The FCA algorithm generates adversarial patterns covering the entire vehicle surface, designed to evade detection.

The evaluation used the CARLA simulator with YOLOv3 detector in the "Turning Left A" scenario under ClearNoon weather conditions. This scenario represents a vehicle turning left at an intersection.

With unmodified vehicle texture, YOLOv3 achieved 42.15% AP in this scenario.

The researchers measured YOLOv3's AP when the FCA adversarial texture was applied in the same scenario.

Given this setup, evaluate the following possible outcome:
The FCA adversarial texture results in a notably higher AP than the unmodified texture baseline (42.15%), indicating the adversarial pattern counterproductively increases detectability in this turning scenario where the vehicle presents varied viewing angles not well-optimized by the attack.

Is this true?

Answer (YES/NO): YES